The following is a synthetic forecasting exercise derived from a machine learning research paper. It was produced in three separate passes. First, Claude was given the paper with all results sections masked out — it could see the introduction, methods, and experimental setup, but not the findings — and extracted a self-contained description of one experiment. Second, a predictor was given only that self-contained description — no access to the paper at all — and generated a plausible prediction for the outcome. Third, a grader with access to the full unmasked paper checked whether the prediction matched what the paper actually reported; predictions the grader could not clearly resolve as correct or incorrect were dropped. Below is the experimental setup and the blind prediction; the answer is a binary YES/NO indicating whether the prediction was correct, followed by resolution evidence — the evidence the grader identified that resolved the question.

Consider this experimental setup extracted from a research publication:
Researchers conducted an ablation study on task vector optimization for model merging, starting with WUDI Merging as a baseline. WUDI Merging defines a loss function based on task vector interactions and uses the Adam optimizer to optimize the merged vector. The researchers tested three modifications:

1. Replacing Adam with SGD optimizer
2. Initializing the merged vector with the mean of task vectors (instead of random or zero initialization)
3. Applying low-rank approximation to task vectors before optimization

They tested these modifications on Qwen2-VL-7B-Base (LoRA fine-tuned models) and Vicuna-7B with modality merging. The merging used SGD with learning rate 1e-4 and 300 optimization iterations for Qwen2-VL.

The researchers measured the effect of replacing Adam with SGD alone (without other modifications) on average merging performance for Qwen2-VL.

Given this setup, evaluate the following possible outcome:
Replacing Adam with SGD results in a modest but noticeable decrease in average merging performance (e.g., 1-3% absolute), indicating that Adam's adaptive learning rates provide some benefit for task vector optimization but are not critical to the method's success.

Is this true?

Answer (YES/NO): NO